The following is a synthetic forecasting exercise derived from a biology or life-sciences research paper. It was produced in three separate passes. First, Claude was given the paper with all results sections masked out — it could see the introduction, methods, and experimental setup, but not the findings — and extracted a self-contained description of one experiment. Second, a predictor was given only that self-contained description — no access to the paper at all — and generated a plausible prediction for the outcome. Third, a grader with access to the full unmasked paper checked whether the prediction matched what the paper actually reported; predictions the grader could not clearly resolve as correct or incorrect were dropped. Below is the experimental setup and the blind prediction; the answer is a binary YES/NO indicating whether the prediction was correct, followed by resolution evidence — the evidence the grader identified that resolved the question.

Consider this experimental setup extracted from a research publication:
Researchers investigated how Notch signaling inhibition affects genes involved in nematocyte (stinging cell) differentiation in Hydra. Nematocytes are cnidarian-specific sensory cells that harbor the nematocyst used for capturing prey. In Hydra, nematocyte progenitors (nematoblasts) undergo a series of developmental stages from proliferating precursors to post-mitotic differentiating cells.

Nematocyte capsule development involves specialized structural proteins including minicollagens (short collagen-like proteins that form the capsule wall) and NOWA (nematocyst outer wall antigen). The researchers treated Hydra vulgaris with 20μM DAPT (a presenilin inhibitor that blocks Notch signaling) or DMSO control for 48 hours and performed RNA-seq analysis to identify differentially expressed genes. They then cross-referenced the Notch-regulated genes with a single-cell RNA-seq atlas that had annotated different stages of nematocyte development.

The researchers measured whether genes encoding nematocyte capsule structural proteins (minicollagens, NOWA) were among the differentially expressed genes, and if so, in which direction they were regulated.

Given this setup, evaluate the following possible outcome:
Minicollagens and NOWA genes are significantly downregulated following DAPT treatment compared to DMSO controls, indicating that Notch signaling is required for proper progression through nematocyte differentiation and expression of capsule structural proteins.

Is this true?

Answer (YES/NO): YES